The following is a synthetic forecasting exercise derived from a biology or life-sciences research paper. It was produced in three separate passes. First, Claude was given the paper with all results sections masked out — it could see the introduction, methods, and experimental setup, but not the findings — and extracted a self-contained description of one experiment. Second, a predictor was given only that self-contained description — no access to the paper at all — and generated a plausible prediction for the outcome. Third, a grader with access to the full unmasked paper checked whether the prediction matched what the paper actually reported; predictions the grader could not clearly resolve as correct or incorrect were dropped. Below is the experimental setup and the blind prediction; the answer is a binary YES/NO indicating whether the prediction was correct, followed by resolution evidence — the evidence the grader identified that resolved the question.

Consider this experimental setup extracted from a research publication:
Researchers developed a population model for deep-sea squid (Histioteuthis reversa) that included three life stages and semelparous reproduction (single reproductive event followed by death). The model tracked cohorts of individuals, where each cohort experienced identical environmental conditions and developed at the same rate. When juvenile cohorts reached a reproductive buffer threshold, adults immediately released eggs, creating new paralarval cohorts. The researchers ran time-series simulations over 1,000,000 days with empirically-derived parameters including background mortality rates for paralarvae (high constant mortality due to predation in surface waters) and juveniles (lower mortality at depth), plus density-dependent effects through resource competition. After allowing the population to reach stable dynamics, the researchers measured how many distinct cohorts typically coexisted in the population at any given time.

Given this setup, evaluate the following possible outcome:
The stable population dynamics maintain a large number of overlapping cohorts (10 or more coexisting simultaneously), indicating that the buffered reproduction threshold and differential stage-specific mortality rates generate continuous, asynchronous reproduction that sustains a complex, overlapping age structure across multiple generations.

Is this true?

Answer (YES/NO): NO